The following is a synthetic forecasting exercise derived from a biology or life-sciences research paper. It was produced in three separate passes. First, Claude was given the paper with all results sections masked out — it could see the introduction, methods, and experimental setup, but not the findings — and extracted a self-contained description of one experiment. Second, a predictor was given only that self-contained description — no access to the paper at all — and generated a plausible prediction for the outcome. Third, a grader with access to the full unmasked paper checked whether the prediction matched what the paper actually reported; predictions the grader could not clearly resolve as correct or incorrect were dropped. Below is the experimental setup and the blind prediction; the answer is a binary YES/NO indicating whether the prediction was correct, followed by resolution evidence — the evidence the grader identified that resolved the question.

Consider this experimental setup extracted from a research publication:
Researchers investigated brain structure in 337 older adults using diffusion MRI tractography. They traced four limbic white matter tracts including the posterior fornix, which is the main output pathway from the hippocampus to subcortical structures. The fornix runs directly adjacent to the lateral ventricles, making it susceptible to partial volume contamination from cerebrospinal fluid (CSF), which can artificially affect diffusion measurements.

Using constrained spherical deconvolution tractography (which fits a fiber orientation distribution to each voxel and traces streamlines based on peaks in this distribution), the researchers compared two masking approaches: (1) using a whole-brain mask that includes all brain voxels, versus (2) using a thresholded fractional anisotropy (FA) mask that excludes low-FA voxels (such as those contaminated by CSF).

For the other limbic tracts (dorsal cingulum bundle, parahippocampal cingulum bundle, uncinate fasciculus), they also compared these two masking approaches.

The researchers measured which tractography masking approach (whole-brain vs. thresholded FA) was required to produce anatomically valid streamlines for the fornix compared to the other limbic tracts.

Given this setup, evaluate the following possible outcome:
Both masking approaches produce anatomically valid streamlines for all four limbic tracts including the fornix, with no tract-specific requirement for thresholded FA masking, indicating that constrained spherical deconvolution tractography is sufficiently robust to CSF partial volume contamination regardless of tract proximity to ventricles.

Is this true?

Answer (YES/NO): NO